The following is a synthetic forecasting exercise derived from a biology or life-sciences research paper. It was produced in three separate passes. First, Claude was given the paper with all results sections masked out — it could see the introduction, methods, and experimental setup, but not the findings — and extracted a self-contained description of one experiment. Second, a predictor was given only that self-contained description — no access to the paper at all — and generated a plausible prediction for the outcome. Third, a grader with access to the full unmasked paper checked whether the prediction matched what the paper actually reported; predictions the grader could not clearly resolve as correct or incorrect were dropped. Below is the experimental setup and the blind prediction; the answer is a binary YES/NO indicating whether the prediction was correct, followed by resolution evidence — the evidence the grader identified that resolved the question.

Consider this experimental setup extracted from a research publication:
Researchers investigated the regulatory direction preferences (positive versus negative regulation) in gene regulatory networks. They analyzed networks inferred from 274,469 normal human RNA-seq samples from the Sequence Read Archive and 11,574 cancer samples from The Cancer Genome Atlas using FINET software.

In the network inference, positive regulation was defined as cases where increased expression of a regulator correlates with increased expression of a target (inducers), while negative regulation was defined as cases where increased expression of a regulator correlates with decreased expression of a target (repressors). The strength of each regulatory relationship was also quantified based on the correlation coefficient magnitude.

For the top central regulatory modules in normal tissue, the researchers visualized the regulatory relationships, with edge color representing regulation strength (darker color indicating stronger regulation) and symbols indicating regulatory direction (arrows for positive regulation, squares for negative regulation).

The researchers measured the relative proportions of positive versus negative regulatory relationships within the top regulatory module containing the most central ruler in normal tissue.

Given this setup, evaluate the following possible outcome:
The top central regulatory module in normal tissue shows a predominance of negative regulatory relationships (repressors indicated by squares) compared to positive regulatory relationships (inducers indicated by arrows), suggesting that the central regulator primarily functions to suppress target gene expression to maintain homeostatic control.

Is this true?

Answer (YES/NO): NO